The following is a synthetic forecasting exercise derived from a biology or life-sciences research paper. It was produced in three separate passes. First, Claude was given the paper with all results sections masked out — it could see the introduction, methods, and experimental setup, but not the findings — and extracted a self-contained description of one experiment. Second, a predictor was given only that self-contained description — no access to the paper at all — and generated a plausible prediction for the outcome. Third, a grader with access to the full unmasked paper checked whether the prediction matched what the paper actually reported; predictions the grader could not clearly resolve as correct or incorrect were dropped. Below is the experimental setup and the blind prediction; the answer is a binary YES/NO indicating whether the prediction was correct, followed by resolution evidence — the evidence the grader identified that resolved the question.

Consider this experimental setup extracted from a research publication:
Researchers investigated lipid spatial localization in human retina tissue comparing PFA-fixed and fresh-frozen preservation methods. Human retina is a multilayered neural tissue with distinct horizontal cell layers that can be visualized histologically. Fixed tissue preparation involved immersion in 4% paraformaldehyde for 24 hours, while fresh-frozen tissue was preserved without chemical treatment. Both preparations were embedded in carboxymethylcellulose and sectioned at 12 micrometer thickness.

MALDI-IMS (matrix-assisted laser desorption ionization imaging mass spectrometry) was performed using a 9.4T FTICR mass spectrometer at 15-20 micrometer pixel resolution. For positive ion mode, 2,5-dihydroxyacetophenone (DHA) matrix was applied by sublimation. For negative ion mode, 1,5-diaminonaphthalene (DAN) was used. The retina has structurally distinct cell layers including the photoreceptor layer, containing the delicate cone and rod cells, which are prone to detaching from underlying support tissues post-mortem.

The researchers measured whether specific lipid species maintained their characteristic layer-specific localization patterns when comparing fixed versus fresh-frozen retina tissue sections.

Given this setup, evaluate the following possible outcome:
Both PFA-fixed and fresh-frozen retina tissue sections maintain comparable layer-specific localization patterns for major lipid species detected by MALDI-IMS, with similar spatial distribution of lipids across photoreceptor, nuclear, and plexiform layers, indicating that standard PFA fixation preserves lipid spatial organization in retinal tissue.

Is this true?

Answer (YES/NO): NO